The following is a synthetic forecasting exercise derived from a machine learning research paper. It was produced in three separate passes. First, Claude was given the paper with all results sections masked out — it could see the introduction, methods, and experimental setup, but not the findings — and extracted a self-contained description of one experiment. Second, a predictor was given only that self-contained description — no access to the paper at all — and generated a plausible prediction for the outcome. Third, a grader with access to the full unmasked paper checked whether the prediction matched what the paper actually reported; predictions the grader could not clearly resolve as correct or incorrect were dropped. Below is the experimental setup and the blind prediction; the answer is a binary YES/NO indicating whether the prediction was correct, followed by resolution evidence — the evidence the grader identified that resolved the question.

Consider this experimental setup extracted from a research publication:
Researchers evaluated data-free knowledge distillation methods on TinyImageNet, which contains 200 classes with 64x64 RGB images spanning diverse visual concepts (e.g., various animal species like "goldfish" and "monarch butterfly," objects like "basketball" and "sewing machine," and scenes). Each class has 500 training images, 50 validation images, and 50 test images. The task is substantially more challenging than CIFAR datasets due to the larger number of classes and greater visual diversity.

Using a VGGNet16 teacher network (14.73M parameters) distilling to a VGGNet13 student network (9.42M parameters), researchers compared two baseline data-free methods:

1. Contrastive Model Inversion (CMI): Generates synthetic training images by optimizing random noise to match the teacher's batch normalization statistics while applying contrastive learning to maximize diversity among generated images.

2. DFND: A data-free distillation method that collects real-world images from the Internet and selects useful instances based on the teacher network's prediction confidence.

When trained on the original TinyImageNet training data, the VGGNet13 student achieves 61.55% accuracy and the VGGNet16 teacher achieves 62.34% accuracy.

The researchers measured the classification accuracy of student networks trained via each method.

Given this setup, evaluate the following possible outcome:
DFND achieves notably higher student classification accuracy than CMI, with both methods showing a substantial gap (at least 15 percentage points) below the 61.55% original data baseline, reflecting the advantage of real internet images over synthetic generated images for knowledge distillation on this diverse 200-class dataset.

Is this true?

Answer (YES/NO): NO